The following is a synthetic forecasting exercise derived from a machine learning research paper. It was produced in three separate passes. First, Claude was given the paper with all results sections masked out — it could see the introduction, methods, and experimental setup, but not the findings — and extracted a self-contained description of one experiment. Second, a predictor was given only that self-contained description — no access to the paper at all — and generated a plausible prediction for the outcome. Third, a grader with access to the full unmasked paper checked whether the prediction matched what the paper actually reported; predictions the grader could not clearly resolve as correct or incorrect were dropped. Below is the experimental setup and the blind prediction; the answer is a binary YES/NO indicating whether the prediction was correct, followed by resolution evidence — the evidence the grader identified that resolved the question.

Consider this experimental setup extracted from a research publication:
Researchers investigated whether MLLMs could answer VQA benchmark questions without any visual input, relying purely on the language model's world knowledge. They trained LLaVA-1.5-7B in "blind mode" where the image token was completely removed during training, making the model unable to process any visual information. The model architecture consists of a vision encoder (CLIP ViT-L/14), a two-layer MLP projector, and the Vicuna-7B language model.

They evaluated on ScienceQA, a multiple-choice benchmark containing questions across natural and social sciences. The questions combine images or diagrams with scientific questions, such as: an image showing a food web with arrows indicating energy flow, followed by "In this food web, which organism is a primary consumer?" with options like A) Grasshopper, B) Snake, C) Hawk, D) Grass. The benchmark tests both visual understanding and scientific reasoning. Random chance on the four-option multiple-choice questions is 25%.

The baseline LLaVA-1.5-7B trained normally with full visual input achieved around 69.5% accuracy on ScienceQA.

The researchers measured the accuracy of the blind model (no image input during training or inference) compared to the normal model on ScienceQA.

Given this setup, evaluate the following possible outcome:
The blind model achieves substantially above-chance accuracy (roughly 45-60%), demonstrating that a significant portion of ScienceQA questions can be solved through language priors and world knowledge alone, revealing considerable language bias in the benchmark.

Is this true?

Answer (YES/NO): NO